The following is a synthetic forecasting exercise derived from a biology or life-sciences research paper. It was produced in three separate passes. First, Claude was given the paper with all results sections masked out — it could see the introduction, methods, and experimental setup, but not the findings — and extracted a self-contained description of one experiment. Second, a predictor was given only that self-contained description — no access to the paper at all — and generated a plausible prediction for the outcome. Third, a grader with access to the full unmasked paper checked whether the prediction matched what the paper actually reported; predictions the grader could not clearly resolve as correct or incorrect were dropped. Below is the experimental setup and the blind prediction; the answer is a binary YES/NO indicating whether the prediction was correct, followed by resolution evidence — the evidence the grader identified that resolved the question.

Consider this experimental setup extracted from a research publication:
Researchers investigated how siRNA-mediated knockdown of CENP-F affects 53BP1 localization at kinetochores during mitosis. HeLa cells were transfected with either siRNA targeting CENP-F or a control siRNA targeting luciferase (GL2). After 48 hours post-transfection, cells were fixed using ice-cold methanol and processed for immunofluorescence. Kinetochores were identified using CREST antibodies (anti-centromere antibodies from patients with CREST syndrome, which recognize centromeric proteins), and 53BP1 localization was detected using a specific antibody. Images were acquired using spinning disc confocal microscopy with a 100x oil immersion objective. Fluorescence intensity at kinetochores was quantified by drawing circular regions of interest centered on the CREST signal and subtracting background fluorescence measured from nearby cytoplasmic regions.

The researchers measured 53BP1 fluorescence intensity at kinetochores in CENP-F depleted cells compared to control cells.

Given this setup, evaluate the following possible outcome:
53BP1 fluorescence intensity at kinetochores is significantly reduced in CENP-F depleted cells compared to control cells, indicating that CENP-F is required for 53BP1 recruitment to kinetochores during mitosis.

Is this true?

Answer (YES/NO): YES